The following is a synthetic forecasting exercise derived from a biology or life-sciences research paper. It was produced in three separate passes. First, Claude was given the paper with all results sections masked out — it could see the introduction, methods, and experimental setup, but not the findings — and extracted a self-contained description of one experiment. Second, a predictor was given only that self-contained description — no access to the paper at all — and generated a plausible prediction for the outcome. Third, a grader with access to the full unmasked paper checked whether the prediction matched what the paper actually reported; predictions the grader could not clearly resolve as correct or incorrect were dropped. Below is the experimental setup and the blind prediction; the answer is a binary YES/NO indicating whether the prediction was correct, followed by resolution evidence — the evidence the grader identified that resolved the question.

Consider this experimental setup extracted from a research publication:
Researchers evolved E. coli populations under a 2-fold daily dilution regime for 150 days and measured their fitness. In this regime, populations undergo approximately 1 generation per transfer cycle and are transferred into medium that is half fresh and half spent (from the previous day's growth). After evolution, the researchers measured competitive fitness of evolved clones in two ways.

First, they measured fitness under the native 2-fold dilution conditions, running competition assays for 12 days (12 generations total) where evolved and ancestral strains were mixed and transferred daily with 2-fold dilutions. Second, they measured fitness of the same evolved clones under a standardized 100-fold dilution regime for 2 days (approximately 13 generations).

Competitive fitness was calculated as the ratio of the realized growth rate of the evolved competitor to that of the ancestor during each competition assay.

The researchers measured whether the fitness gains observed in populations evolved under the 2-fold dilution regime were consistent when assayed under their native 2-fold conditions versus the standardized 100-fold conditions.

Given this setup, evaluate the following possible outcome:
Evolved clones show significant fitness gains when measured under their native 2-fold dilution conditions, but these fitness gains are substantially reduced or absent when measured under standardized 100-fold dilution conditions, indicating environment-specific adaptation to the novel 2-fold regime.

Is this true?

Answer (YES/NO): YES